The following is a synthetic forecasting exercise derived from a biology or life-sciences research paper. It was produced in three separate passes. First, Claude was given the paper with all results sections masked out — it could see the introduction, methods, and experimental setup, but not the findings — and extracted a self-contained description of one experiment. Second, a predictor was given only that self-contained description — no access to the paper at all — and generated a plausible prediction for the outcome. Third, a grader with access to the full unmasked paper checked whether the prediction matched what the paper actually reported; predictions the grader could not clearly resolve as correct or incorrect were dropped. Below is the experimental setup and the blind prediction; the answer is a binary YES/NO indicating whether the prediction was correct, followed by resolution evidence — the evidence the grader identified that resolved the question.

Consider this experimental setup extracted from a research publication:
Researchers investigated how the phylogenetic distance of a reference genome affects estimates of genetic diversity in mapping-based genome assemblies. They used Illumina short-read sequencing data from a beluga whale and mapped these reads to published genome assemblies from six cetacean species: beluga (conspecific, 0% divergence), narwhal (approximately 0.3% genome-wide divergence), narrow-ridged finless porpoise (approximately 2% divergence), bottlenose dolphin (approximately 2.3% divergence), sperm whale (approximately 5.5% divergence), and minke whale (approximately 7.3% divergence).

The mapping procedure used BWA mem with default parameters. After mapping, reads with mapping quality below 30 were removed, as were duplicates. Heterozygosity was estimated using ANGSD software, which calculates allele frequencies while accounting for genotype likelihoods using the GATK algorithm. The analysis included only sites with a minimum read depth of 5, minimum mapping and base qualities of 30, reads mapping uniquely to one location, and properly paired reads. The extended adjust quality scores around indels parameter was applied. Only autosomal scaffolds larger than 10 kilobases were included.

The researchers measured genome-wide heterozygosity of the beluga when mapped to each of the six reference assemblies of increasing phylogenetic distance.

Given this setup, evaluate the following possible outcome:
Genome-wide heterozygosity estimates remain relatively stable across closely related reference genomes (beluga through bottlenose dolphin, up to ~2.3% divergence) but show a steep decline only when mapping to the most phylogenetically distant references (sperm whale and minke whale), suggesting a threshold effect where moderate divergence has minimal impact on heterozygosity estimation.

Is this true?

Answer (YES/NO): NO